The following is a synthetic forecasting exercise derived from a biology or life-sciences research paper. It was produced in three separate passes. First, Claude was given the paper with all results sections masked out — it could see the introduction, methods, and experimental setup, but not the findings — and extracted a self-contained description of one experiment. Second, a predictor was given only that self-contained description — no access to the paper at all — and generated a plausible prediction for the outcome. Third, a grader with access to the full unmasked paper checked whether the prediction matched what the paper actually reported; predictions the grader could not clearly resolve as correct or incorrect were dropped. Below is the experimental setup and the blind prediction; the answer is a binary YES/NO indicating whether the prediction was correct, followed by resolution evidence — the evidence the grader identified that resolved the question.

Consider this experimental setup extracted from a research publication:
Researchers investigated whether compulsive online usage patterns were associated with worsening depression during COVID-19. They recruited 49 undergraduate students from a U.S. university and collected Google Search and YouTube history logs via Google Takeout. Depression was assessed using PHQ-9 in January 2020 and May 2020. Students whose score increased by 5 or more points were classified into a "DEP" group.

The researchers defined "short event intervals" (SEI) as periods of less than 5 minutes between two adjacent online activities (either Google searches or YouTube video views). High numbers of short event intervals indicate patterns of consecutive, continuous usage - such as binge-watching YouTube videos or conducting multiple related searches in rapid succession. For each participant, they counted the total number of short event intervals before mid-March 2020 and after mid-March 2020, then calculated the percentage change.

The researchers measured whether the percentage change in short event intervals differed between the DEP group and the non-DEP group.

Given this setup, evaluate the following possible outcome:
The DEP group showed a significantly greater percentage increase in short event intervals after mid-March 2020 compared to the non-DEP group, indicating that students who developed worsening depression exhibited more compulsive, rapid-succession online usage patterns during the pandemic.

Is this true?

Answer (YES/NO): YES